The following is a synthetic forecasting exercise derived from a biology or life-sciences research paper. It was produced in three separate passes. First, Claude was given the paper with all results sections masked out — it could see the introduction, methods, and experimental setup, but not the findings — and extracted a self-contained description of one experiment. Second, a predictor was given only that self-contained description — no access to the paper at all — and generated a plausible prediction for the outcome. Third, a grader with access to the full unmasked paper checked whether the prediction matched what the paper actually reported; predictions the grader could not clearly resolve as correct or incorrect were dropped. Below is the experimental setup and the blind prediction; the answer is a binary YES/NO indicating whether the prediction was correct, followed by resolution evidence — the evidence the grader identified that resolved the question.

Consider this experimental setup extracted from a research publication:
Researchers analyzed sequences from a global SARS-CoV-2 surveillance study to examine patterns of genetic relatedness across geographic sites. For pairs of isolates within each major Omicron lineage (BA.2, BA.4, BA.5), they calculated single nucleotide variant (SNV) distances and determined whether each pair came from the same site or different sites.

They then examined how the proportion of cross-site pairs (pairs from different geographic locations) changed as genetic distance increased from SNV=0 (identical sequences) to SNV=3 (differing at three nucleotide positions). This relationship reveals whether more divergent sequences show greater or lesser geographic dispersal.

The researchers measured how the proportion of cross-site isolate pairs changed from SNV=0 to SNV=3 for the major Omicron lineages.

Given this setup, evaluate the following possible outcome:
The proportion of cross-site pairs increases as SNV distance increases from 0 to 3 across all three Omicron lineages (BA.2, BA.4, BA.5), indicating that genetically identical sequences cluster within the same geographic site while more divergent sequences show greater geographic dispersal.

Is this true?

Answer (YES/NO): YES